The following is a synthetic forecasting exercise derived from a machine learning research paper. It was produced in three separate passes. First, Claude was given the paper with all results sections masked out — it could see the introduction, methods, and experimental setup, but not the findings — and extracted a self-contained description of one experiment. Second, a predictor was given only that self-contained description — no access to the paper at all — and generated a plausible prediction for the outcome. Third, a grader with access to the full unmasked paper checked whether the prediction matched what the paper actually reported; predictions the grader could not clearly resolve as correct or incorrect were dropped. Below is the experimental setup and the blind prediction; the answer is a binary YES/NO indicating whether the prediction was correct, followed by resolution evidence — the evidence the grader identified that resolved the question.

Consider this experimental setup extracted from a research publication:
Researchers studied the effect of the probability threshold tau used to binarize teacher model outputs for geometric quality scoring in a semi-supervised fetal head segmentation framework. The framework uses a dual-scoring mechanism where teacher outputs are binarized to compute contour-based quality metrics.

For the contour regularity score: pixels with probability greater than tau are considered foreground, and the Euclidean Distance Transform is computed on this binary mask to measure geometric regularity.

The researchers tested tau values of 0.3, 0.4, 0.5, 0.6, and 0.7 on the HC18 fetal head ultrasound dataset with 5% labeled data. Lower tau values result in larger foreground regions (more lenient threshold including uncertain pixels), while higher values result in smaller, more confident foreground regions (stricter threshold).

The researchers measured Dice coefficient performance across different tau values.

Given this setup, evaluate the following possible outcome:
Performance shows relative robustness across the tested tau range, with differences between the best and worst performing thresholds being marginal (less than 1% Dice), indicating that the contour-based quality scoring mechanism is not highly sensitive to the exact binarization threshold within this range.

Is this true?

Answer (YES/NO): NO